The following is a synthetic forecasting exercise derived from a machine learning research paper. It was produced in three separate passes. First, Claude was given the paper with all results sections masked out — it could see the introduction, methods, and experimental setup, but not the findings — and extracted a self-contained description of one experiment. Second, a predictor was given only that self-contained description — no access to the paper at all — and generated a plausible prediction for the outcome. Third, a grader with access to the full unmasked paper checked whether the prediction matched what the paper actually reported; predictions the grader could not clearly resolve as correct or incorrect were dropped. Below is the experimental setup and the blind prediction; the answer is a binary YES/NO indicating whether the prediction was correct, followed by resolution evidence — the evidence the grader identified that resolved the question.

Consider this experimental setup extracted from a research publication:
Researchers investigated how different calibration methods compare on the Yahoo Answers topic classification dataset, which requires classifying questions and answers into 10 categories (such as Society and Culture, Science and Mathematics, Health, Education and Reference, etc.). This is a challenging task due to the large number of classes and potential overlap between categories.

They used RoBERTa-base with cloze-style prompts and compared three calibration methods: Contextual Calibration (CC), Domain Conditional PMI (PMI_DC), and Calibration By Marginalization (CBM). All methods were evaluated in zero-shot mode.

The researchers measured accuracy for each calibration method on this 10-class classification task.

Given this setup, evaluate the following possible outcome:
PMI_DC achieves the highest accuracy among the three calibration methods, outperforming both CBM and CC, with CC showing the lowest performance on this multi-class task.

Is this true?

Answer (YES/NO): NO